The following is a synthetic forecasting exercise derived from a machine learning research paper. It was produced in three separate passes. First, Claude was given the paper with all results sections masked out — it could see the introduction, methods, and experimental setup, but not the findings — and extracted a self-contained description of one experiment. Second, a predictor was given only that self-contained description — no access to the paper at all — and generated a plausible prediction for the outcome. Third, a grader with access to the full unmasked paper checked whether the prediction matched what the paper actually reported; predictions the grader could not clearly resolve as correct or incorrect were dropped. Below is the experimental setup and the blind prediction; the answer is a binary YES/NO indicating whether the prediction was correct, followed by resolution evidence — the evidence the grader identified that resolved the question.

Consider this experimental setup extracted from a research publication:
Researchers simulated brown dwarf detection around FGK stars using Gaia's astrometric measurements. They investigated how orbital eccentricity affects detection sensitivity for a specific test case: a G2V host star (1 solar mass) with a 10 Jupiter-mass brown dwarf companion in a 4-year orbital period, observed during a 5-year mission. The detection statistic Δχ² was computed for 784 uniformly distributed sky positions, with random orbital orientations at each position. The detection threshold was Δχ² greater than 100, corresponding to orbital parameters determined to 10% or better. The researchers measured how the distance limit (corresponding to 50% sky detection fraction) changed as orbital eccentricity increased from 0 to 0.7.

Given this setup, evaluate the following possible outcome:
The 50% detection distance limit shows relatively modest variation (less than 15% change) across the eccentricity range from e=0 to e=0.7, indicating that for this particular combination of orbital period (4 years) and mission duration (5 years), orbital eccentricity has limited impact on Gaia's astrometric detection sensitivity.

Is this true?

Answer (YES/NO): NO